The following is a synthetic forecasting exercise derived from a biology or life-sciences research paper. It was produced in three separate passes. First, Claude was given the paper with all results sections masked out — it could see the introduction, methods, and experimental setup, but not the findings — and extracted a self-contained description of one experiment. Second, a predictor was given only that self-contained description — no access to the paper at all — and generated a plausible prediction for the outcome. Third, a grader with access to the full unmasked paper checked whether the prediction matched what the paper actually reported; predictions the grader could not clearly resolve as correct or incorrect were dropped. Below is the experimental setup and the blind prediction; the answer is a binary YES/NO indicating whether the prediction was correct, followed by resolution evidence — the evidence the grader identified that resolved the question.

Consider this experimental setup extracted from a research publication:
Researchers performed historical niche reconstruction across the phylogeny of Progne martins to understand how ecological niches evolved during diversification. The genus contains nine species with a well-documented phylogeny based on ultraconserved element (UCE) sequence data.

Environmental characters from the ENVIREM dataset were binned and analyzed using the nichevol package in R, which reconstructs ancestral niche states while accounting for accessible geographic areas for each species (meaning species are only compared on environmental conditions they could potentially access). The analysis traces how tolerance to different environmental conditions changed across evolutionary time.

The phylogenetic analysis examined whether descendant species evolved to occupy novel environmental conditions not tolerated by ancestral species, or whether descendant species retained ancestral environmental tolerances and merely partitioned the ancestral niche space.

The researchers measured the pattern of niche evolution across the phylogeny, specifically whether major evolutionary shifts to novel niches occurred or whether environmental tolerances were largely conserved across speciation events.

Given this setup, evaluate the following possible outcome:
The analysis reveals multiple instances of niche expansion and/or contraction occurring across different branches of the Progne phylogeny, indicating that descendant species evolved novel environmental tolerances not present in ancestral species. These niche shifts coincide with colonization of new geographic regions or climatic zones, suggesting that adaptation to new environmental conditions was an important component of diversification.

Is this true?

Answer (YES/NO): NO